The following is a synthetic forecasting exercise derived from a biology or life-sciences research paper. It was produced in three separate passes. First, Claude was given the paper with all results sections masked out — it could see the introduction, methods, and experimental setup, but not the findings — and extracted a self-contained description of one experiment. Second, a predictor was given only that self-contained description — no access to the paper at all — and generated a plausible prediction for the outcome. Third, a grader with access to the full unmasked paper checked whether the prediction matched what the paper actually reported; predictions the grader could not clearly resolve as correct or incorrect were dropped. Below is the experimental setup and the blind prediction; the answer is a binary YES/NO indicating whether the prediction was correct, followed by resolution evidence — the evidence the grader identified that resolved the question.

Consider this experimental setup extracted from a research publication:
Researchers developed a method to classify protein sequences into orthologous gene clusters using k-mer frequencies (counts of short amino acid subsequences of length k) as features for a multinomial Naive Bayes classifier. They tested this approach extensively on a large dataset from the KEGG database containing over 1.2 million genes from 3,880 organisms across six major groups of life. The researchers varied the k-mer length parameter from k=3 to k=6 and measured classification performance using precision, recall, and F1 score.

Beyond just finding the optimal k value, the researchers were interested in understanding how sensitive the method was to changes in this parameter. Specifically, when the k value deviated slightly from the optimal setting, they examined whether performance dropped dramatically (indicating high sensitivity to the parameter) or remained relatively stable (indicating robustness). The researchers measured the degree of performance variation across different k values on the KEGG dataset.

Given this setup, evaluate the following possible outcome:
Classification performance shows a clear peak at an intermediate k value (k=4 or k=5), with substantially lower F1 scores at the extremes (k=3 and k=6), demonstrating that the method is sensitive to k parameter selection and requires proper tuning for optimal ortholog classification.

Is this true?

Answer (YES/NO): NO